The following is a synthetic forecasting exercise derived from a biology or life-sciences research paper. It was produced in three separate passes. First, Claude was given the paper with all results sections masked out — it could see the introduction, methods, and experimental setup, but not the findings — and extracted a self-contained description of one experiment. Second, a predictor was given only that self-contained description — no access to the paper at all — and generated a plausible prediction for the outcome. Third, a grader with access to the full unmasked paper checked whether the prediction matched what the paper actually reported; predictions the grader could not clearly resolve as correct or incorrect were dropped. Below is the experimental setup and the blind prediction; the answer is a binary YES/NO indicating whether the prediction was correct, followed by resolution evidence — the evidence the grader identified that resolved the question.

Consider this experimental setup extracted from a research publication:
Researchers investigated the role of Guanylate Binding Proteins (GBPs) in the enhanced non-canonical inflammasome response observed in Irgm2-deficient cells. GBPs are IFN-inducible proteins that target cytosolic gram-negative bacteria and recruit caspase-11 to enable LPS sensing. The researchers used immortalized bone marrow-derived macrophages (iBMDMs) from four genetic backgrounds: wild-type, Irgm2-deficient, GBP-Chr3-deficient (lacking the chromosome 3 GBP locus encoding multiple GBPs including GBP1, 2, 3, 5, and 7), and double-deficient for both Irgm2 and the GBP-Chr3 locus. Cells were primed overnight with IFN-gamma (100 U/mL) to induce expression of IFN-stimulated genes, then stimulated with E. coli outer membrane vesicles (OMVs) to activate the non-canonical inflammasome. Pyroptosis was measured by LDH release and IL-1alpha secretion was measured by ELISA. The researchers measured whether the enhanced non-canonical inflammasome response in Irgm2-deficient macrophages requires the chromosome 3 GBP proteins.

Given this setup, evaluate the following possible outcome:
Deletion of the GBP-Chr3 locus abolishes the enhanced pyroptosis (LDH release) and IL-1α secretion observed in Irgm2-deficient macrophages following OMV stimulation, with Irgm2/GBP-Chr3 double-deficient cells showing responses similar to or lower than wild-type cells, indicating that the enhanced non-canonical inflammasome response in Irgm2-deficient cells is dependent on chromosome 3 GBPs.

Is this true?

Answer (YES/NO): NO